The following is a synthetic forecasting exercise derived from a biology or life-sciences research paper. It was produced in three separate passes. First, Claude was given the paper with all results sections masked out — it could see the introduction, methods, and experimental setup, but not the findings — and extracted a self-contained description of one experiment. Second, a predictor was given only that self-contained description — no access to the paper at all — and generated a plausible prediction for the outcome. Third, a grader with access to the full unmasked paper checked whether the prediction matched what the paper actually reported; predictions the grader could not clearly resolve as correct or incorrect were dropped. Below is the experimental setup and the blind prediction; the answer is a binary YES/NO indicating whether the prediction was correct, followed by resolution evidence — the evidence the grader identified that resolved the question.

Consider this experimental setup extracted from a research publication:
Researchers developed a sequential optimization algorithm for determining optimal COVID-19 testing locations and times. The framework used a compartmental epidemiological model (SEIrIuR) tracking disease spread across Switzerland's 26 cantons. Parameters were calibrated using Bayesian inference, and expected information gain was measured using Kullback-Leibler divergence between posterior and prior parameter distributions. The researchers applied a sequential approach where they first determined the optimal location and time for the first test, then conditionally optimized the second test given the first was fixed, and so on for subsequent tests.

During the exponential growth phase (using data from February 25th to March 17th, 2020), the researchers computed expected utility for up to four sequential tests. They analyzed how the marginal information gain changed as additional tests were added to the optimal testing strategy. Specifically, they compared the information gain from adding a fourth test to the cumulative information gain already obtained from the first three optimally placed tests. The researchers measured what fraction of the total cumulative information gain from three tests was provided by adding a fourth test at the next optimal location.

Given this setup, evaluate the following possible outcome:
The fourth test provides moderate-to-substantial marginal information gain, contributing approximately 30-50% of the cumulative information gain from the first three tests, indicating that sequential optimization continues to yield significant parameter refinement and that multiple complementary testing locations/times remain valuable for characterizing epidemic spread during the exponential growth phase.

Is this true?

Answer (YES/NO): NO